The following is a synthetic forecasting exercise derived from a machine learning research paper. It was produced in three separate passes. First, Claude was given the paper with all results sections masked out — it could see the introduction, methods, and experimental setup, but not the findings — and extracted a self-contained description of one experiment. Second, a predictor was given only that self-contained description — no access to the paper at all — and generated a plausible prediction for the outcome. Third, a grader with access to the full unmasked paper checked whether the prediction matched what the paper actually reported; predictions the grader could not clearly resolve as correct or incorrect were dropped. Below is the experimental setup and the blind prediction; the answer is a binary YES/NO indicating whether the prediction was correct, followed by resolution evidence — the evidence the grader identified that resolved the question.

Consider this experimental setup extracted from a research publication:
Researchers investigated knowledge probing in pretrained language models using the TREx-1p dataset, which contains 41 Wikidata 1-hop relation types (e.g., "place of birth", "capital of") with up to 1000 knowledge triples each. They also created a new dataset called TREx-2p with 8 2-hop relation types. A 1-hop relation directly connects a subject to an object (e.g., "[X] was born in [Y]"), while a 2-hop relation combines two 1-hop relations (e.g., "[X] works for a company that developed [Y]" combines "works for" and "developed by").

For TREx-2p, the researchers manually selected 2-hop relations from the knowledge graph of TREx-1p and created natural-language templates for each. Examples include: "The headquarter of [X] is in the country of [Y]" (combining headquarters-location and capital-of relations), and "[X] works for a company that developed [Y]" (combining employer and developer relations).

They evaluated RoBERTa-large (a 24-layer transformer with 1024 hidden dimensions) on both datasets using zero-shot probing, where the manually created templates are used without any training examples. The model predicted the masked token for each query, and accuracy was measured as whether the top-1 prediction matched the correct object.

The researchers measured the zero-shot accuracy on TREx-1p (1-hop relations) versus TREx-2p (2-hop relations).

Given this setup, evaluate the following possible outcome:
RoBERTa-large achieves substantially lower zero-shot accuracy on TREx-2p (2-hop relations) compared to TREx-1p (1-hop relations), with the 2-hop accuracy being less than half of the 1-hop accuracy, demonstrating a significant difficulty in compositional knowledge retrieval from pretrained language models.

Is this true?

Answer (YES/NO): NO